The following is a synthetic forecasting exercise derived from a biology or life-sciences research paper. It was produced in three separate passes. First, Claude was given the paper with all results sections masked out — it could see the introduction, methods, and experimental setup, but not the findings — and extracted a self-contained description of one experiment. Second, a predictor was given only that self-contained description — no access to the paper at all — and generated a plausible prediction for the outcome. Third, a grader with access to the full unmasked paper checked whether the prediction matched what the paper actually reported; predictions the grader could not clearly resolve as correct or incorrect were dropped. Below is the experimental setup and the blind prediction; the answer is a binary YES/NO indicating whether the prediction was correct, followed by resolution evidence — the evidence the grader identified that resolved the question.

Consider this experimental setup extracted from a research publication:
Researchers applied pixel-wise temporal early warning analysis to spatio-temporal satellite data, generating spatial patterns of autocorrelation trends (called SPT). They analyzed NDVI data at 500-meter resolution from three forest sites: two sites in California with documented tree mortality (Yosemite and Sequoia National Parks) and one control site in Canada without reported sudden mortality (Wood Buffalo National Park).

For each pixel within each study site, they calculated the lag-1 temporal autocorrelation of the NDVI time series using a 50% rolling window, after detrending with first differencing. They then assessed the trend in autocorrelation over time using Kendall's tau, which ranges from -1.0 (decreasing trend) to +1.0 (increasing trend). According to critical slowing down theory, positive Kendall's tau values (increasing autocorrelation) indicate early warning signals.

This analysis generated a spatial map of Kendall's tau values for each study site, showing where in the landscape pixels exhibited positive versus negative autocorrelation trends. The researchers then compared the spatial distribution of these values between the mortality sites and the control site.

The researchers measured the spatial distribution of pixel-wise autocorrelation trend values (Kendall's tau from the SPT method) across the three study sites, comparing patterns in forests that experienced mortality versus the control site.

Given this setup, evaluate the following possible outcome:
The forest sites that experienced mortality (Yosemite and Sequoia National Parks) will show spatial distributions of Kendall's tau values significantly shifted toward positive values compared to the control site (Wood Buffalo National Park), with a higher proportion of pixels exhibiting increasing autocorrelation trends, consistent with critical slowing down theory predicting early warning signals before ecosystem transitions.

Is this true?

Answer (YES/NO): NO